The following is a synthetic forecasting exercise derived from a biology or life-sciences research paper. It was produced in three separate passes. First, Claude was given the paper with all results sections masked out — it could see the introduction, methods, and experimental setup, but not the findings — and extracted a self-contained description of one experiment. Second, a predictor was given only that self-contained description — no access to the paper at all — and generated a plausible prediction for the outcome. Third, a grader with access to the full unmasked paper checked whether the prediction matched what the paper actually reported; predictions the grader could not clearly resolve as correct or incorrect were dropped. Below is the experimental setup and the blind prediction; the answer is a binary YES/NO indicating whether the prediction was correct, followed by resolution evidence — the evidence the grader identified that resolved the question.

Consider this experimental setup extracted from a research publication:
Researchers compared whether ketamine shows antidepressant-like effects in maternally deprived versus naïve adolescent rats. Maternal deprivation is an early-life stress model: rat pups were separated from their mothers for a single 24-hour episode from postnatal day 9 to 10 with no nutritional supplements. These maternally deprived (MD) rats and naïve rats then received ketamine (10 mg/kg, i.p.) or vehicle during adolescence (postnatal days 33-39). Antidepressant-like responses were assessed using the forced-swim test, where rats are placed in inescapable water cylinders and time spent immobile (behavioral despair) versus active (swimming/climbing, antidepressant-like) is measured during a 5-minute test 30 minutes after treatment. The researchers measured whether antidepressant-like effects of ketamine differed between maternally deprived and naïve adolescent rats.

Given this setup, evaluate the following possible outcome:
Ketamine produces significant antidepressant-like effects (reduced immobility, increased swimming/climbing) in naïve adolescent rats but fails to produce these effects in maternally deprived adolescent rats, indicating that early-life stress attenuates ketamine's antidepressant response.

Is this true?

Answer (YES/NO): NO